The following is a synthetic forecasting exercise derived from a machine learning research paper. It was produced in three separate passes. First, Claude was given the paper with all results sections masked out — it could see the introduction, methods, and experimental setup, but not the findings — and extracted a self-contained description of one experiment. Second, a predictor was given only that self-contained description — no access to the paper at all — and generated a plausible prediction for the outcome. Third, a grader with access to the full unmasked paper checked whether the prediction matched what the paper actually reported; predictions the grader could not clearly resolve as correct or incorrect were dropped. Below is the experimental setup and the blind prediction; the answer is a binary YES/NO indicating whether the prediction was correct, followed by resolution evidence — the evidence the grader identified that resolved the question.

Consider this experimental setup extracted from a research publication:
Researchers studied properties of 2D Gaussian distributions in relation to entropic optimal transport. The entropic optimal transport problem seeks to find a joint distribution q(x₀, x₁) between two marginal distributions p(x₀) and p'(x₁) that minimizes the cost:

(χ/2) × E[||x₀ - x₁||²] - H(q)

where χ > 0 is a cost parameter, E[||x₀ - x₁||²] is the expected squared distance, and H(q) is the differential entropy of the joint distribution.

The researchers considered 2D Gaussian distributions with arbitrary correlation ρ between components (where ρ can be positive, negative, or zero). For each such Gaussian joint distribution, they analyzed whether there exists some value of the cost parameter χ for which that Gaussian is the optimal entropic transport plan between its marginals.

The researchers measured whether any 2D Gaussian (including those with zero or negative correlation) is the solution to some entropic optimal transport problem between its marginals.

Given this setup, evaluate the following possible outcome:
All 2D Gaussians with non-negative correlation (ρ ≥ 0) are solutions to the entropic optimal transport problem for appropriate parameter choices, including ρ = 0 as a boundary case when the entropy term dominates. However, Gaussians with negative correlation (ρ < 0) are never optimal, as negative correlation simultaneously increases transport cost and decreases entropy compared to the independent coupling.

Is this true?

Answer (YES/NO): NO